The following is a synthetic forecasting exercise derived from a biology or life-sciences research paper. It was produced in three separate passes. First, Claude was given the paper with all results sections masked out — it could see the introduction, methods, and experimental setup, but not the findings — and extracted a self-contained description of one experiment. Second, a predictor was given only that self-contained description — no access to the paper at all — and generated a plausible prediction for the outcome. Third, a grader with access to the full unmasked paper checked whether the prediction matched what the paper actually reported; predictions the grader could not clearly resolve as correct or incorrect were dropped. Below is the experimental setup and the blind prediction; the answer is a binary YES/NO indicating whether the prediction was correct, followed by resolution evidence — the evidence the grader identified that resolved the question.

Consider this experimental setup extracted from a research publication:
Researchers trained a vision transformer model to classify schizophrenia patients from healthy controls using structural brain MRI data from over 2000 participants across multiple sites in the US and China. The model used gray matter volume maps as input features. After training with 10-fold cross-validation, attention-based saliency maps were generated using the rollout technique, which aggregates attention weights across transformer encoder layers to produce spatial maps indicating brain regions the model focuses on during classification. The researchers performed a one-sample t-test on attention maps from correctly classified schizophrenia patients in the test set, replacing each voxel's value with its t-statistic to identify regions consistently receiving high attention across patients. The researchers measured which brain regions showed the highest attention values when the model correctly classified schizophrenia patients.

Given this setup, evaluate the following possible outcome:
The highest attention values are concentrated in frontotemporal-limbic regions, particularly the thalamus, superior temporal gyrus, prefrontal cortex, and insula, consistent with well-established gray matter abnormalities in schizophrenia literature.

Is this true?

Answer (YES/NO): NO